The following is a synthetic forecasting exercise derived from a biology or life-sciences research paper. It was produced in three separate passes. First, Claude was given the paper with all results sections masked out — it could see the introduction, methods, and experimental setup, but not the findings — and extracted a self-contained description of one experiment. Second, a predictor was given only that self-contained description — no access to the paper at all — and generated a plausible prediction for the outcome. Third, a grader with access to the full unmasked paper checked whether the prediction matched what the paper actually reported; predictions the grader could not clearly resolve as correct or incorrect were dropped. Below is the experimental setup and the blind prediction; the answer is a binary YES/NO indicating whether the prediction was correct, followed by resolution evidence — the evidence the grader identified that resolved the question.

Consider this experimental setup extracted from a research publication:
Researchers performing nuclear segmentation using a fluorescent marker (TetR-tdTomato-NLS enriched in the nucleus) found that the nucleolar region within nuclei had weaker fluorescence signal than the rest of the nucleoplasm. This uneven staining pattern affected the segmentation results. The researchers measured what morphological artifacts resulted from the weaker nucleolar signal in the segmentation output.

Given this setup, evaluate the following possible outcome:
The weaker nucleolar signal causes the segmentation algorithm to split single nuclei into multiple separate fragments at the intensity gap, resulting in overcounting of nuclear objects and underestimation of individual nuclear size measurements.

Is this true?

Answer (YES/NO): NO